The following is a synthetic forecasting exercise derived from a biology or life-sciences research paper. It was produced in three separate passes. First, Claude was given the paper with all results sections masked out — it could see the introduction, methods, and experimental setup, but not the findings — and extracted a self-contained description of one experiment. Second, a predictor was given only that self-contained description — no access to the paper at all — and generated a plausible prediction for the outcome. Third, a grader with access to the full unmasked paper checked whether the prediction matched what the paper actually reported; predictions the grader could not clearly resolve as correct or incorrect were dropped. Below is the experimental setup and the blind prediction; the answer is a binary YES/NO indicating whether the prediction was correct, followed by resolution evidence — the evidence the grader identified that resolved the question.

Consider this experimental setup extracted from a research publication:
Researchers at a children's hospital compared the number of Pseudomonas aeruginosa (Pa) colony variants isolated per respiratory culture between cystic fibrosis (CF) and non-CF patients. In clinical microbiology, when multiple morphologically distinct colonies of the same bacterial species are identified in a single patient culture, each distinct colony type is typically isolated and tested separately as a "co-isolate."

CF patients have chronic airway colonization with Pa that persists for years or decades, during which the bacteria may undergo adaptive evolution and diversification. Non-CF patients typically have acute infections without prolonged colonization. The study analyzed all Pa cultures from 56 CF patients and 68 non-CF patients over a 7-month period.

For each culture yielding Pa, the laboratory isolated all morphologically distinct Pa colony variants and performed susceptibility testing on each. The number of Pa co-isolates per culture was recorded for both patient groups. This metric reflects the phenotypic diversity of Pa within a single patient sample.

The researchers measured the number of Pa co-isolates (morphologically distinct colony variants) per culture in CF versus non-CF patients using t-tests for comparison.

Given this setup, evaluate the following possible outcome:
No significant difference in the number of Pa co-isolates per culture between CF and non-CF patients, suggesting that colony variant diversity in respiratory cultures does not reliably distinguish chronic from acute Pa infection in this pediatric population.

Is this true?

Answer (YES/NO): NO